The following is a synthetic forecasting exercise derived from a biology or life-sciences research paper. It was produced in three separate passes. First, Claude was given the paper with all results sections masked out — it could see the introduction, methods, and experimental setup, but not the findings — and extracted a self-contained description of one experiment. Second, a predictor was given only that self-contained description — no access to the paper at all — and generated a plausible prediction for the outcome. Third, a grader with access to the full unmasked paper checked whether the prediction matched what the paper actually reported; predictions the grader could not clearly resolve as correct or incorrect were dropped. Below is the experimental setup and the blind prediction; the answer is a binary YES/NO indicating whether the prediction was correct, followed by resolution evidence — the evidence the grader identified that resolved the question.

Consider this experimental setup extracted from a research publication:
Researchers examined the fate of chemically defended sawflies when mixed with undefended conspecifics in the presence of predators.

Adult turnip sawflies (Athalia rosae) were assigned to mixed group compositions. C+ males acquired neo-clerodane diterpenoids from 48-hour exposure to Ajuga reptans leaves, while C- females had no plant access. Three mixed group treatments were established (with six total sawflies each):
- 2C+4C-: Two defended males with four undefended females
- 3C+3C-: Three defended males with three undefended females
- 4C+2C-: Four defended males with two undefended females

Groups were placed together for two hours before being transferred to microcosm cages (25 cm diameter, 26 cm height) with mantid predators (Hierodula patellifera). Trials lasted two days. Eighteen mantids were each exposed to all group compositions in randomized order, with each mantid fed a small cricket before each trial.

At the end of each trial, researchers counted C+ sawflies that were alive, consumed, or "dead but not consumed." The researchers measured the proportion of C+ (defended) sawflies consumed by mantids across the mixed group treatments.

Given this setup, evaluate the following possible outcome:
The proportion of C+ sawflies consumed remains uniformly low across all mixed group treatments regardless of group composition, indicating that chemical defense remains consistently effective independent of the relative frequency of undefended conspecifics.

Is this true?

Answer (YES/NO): YES